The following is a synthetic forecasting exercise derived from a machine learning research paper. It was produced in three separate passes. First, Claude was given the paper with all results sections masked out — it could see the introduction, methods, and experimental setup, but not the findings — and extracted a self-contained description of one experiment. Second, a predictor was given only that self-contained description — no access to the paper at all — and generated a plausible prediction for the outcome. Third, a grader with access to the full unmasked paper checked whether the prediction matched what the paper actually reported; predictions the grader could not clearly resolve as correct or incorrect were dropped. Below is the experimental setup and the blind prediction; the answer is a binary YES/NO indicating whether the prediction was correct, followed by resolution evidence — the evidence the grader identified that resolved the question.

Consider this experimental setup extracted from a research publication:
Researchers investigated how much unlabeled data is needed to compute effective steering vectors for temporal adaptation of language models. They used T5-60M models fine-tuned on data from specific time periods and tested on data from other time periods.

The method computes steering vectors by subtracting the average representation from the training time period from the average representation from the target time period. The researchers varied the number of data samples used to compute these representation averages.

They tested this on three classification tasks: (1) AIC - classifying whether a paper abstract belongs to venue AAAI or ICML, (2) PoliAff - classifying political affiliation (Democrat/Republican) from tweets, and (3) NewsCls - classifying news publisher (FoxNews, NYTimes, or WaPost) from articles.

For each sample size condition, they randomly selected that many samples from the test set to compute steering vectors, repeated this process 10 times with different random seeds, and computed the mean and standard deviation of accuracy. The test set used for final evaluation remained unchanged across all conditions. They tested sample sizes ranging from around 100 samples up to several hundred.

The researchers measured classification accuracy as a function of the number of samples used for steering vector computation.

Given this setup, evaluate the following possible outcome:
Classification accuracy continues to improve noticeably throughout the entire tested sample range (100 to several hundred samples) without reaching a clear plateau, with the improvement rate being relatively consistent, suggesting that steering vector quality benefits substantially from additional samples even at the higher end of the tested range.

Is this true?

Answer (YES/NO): NO